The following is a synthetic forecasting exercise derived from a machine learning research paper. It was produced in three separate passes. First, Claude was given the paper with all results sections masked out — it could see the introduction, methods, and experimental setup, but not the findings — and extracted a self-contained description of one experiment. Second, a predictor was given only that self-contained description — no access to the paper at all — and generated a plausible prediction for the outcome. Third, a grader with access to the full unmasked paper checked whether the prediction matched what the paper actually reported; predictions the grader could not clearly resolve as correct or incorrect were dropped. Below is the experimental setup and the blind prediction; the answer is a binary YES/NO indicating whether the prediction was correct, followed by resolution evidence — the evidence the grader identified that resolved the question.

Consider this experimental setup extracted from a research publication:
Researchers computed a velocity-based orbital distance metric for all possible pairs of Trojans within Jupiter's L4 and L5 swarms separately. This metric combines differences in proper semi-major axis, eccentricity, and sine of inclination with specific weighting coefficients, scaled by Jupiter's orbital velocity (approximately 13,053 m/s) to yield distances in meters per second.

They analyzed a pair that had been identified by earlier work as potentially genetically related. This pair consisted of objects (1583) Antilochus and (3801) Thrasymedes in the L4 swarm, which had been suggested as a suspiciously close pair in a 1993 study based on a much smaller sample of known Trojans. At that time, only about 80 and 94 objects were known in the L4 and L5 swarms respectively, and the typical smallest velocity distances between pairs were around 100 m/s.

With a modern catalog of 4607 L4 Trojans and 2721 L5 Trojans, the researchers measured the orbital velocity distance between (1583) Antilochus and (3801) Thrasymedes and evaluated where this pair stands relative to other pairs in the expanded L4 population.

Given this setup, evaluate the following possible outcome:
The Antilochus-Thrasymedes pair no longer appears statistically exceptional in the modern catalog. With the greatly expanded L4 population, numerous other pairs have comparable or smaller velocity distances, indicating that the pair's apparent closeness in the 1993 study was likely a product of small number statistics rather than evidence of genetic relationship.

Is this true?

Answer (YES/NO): YES